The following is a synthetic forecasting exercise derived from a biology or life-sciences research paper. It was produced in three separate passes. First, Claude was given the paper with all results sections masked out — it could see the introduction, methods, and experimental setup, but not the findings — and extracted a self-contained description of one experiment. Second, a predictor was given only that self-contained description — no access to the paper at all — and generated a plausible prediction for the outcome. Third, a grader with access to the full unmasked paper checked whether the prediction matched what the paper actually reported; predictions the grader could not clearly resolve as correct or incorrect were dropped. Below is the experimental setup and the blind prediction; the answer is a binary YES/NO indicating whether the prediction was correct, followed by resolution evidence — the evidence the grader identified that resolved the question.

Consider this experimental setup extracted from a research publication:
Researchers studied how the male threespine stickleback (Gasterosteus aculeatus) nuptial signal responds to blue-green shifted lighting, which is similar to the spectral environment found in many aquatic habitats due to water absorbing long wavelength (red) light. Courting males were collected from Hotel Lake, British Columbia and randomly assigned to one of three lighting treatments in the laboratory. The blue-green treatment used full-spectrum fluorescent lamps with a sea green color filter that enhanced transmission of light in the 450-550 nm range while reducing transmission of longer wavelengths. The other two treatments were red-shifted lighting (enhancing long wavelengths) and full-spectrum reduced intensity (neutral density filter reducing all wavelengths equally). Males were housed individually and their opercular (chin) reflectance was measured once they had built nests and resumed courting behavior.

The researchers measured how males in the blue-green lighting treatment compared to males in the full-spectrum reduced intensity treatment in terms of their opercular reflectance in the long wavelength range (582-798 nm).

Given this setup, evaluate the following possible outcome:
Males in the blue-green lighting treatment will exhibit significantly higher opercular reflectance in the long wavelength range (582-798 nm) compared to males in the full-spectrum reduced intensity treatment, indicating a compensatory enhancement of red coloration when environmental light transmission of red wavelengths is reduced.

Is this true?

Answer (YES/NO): NO